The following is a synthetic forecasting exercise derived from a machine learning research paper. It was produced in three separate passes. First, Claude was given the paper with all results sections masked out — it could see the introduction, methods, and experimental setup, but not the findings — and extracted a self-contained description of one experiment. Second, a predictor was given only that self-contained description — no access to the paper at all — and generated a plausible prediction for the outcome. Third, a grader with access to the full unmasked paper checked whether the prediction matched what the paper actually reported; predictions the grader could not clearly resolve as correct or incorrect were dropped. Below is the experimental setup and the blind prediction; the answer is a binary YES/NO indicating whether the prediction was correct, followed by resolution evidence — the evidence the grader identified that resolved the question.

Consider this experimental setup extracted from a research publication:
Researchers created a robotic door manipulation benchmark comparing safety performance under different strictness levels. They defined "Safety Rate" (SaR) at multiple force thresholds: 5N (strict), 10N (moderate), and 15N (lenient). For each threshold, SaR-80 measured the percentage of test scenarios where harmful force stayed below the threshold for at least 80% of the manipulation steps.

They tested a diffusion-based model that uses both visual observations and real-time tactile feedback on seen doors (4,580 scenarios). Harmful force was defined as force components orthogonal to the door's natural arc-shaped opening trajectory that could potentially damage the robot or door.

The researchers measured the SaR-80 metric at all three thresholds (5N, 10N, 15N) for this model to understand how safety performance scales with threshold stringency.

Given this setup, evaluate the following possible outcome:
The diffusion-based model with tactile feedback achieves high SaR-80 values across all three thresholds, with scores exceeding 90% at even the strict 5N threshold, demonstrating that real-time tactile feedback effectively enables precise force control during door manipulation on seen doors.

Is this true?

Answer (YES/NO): NO